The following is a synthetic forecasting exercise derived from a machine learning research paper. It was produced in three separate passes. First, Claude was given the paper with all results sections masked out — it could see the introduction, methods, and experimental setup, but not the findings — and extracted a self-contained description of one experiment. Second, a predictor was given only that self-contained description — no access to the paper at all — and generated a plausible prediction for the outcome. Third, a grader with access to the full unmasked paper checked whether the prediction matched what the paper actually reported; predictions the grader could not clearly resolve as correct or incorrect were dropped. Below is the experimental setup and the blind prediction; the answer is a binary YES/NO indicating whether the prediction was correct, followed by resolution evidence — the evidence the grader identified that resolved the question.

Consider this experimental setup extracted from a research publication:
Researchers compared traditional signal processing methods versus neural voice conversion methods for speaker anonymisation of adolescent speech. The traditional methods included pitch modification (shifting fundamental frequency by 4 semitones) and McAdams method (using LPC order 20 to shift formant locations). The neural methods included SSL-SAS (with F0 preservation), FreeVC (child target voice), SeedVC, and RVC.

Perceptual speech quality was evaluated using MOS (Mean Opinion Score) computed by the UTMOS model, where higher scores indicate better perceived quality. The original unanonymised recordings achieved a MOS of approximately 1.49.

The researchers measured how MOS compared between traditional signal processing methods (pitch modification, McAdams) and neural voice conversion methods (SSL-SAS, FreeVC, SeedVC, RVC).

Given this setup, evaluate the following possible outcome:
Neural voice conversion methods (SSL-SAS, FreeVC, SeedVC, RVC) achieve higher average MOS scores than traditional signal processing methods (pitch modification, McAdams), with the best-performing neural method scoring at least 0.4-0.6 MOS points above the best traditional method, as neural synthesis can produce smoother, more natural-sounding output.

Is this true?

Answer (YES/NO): YES